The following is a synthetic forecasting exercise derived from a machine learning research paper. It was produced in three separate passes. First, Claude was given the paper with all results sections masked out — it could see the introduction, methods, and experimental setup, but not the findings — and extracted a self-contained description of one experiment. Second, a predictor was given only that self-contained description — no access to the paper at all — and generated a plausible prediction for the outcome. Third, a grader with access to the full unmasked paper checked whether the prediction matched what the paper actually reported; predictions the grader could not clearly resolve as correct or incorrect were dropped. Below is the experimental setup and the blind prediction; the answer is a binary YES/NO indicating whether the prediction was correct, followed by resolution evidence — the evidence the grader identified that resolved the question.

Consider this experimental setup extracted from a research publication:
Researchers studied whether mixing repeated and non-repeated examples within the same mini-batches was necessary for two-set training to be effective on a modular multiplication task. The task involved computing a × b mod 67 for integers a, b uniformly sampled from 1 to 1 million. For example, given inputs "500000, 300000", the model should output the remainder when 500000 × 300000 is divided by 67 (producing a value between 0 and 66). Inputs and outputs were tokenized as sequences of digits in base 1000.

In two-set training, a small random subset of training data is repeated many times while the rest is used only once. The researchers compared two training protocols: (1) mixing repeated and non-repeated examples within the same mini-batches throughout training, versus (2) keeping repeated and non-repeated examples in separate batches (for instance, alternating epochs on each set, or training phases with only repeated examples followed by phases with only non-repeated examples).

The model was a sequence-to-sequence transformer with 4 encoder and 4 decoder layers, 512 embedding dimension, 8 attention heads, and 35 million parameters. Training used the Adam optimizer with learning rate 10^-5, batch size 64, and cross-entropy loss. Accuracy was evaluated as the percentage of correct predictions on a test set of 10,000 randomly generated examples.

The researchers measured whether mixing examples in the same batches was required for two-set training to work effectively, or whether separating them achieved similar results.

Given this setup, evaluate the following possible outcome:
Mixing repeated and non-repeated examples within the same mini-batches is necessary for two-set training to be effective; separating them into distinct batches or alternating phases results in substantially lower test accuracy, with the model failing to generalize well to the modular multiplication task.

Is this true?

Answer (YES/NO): YES